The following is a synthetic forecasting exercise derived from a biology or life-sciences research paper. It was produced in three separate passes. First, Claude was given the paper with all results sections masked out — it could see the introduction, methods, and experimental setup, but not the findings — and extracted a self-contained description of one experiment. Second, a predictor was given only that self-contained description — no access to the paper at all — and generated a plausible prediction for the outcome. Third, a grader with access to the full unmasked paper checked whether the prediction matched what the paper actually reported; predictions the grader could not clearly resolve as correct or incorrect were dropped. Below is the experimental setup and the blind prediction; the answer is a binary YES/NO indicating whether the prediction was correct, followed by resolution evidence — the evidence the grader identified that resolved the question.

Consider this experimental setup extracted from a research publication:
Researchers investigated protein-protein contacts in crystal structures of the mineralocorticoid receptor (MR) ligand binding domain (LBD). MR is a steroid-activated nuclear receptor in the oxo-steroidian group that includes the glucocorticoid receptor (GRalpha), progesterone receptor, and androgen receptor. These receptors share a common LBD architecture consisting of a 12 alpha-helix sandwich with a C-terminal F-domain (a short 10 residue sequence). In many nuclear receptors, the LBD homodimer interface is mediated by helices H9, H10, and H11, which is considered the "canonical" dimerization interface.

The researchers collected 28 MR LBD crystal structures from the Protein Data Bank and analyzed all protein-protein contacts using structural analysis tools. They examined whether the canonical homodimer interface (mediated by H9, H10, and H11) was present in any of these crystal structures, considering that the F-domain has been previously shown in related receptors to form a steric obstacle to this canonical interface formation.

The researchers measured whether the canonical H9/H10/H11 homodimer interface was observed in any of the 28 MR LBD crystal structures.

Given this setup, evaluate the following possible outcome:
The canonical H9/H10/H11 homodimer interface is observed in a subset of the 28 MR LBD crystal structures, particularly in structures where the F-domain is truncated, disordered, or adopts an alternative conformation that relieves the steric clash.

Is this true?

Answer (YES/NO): NO